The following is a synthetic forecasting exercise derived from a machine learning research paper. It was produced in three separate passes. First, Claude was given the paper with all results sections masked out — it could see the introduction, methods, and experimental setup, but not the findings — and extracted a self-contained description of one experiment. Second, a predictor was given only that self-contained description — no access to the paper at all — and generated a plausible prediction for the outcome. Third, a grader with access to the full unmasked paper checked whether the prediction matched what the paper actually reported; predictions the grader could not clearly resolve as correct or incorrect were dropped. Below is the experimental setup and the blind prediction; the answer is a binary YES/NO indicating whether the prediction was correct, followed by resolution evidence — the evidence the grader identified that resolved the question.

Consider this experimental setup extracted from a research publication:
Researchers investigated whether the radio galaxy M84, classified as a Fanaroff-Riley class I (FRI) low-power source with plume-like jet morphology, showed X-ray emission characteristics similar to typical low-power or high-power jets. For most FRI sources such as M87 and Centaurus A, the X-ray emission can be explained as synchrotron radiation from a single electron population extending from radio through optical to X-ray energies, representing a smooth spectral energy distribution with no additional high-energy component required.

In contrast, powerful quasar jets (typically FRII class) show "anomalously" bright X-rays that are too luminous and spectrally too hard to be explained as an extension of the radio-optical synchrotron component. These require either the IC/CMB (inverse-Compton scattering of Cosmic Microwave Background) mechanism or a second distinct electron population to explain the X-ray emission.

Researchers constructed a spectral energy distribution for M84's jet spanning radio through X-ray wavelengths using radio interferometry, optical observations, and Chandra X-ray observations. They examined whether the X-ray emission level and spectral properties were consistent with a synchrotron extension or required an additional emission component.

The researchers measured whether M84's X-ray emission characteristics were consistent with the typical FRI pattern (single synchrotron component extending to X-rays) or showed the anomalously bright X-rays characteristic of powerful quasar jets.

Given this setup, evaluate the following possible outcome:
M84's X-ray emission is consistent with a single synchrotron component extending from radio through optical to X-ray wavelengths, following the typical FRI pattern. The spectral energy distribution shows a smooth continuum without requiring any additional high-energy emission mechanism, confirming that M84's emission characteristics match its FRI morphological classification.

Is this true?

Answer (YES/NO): NO